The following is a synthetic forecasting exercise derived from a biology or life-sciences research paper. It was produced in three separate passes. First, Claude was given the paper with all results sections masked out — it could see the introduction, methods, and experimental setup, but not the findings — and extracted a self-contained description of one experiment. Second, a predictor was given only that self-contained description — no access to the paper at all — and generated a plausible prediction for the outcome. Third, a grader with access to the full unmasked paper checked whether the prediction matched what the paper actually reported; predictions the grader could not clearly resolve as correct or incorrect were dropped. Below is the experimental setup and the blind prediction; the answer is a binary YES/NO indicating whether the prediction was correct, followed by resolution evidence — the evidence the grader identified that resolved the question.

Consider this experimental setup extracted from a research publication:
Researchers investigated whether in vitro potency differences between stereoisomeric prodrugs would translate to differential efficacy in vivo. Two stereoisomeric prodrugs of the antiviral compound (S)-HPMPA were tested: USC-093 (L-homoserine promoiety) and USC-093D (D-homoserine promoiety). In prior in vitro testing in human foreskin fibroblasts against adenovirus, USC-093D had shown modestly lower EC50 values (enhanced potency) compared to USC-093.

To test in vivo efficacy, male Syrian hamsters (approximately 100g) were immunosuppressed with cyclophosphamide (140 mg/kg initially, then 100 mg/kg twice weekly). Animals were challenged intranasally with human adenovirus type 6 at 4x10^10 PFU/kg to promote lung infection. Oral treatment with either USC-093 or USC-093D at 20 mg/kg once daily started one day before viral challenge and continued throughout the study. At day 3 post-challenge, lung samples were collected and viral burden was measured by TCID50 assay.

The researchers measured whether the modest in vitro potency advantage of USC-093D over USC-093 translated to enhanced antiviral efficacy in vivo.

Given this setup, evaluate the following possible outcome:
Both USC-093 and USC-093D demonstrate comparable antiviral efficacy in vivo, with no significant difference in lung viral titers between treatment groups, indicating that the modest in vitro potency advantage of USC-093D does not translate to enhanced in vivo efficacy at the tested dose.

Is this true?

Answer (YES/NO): YES